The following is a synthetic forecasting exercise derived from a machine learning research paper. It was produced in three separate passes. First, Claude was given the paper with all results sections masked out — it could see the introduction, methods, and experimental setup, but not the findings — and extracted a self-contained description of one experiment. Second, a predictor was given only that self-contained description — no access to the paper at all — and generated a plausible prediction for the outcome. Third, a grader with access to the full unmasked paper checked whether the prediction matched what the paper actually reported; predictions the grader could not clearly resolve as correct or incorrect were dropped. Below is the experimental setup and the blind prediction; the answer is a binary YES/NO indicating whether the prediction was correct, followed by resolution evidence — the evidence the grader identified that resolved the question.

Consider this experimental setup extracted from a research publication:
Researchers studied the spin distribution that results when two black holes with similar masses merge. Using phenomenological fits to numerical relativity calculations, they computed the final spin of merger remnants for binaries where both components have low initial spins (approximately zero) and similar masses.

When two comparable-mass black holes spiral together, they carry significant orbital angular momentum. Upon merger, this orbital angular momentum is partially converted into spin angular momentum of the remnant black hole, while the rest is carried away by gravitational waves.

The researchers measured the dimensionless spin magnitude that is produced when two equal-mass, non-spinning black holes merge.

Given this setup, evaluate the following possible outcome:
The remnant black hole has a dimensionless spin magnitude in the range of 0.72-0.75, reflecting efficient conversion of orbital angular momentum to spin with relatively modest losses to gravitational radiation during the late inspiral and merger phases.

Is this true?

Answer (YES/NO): NO